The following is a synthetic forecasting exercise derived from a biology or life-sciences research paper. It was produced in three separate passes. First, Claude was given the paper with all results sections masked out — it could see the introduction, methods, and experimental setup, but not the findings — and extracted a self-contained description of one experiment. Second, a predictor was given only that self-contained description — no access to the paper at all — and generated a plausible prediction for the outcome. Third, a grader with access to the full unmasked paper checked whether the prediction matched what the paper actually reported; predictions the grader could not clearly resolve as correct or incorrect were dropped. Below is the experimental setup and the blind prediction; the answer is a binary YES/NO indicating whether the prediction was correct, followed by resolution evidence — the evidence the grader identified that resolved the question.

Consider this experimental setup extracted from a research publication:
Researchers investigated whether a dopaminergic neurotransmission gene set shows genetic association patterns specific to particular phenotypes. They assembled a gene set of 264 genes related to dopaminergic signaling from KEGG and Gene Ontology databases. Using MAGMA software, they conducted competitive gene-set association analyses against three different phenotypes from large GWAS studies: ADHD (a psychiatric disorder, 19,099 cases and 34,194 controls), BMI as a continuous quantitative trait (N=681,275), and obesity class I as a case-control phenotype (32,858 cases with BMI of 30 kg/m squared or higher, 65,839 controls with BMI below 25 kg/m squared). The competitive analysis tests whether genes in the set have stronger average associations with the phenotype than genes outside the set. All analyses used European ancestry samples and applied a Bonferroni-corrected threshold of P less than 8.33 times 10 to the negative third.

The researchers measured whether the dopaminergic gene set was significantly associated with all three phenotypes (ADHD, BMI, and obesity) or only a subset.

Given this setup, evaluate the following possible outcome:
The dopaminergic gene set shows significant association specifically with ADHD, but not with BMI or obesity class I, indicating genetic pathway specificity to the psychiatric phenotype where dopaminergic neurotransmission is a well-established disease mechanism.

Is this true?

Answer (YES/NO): NO